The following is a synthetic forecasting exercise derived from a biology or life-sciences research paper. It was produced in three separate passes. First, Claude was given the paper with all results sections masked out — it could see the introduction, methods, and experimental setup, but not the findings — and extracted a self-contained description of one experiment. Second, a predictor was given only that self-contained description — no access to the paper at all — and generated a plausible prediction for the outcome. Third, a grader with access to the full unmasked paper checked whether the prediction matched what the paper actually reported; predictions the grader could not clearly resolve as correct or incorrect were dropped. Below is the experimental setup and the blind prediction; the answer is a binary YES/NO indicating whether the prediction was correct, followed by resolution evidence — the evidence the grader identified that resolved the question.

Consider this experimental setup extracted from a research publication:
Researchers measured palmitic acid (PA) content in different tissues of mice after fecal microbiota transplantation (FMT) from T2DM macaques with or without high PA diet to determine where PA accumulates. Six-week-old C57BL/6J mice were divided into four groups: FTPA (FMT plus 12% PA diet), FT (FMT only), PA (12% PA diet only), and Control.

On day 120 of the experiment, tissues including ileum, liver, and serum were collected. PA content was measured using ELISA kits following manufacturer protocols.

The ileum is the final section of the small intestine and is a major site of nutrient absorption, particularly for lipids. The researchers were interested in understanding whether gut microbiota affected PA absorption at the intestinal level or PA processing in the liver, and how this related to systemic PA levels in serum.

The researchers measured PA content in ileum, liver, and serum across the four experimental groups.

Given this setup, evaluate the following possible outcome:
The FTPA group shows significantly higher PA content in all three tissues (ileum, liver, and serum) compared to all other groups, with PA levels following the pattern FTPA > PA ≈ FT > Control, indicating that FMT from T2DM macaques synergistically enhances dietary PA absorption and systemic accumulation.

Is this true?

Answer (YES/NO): NO